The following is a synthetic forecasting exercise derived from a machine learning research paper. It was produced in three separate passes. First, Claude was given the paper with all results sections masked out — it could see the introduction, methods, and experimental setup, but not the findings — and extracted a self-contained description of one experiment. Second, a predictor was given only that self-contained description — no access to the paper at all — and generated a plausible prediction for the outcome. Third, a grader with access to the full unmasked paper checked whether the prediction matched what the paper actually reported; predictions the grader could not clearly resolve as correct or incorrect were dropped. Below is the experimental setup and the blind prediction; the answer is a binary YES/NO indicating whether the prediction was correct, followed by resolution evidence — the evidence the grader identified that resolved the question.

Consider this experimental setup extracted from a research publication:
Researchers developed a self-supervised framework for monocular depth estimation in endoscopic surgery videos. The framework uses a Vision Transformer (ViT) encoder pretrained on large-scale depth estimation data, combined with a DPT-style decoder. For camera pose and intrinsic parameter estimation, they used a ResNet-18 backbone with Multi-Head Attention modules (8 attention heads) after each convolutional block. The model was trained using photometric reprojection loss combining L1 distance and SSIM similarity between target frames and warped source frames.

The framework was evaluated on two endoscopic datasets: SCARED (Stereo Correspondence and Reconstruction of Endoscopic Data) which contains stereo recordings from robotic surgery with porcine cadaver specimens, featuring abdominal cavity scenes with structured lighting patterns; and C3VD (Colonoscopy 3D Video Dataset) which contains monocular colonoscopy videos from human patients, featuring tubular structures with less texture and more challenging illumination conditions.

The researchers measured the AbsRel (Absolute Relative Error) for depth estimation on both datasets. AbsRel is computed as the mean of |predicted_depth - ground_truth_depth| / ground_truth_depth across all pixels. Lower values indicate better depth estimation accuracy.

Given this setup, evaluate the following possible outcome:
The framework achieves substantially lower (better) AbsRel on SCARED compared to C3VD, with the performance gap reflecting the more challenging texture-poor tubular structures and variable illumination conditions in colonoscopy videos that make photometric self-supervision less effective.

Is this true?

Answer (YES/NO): NO